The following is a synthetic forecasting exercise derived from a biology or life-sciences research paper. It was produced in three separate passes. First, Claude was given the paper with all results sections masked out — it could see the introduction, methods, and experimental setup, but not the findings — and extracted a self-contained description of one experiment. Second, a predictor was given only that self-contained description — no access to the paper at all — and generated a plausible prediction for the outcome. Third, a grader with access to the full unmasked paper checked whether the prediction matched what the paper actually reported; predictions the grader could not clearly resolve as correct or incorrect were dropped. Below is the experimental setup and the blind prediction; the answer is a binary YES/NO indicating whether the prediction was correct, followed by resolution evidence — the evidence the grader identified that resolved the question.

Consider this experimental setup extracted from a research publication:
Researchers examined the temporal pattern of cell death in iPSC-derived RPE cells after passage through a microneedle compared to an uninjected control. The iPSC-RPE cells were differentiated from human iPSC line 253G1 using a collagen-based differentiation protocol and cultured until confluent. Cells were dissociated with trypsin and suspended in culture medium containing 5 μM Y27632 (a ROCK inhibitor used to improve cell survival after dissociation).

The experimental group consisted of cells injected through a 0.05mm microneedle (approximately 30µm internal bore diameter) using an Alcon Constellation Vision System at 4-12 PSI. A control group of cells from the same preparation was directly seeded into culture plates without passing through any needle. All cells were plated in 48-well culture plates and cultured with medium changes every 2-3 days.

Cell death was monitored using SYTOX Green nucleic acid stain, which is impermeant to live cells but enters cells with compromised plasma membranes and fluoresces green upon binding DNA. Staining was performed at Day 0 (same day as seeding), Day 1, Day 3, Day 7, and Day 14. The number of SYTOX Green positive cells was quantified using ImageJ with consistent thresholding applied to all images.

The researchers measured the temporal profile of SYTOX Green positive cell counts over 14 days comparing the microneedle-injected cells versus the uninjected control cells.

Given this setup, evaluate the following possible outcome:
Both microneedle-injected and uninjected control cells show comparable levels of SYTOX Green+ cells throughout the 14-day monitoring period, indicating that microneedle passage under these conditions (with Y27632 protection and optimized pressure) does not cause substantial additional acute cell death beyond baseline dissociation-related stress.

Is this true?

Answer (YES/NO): YES